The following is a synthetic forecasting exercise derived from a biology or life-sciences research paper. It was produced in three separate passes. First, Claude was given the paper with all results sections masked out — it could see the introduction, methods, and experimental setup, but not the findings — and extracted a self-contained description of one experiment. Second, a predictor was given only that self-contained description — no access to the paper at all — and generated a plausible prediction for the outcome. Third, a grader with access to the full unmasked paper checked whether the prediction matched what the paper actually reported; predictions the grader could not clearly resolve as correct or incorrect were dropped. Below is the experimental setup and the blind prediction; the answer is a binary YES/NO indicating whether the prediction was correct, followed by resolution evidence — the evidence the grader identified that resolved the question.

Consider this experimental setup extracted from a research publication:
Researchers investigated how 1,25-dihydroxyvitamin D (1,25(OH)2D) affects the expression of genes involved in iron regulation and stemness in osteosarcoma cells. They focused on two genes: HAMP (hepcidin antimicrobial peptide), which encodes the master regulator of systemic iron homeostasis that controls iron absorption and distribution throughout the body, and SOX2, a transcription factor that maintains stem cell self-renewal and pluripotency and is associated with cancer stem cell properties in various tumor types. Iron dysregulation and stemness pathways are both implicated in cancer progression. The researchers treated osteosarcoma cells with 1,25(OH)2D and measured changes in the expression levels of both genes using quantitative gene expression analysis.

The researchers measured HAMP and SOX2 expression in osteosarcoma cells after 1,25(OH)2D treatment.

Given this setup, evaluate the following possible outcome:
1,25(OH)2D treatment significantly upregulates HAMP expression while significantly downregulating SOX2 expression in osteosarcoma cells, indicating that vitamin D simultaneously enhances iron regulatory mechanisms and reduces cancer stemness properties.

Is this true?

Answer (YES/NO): NO